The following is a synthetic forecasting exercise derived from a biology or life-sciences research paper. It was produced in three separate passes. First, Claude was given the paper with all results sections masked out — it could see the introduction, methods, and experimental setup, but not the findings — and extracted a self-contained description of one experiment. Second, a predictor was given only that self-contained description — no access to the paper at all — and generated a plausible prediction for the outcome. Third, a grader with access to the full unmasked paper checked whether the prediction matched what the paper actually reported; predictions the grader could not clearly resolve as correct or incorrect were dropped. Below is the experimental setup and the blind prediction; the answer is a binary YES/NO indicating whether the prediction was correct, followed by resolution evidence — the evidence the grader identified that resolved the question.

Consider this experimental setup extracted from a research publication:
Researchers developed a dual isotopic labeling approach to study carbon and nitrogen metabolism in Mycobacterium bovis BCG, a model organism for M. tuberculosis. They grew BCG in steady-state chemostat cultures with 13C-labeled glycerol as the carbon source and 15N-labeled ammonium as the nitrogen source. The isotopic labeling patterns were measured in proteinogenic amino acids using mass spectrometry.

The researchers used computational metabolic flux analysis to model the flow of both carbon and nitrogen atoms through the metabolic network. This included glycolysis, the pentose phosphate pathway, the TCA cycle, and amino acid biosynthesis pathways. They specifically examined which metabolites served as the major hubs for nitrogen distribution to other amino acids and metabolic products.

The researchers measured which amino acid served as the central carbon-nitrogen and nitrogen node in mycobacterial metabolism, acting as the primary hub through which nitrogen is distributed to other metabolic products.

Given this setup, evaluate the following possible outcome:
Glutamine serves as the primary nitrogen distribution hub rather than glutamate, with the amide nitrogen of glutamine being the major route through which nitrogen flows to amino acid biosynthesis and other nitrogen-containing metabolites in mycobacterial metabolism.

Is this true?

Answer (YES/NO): NO